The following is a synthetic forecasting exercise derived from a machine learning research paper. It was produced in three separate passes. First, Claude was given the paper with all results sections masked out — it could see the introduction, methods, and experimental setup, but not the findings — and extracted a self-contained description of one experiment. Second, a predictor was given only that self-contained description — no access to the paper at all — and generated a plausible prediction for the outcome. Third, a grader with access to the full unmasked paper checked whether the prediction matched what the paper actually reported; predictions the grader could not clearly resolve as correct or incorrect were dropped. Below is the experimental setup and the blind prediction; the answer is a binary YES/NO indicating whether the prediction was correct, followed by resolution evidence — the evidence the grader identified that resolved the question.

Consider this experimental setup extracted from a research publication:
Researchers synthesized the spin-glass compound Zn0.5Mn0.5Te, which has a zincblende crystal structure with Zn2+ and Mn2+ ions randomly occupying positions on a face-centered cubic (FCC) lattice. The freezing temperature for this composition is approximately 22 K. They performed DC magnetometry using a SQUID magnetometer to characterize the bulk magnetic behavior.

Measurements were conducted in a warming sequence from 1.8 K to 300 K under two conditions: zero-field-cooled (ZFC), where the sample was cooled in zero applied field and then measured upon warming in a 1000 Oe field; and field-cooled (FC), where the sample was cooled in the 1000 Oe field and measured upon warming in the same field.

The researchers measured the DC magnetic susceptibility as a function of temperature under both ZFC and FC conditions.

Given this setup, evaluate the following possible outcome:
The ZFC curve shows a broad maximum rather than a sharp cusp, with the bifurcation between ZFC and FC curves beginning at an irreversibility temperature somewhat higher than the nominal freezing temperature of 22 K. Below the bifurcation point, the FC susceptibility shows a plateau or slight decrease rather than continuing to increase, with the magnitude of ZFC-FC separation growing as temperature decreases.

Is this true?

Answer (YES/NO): NO